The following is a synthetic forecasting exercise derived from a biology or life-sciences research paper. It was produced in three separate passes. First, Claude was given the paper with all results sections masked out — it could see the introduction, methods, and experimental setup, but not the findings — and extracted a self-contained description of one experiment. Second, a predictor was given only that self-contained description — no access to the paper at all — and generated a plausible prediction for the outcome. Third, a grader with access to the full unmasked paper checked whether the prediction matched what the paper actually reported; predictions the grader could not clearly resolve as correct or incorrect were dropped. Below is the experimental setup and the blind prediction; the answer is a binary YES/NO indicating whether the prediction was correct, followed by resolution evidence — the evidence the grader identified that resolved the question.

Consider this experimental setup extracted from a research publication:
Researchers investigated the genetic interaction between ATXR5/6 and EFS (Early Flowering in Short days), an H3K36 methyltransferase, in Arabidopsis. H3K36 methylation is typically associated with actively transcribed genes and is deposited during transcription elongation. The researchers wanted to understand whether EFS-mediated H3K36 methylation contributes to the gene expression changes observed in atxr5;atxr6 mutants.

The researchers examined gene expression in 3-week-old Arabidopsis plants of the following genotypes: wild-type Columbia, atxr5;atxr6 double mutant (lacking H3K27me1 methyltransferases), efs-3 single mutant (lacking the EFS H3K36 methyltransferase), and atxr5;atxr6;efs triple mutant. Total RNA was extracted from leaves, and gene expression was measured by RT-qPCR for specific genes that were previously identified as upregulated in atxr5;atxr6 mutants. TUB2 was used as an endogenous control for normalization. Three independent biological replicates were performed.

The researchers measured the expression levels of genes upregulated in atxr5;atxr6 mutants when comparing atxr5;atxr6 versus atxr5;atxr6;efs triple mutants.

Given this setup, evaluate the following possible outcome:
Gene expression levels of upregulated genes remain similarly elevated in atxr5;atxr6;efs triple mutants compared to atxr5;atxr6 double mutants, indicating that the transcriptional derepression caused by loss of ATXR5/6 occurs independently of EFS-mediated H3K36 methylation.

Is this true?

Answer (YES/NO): NO